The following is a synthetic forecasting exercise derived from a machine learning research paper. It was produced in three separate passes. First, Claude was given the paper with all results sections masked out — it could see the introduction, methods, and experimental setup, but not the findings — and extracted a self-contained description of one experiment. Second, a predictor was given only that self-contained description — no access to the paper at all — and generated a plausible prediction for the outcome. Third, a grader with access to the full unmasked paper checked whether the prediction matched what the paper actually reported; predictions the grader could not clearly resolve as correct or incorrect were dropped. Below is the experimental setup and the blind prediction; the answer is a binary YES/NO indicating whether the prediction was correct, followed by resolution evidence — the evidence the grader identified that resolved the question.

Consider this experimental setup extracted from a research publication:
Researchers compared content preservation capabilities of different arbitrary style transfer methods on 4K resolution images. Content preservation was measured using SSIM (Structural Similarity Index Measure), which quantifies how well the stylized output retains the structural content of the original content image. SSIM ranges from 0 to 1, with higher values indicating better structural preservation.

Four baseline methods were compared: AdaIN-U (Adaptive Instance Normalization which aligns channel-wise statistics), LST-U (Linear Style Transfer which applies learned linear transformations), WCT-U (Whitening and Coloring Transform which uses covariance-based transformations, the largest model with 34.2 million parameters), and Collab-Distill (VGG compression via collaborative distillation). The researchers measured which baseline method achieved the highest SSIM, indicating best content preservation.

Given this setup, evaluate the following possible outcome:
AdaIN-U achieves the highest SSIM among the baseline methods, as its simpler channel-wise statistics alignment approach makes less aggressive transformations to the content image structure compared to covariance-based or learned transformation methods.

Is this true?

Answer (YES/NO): NO